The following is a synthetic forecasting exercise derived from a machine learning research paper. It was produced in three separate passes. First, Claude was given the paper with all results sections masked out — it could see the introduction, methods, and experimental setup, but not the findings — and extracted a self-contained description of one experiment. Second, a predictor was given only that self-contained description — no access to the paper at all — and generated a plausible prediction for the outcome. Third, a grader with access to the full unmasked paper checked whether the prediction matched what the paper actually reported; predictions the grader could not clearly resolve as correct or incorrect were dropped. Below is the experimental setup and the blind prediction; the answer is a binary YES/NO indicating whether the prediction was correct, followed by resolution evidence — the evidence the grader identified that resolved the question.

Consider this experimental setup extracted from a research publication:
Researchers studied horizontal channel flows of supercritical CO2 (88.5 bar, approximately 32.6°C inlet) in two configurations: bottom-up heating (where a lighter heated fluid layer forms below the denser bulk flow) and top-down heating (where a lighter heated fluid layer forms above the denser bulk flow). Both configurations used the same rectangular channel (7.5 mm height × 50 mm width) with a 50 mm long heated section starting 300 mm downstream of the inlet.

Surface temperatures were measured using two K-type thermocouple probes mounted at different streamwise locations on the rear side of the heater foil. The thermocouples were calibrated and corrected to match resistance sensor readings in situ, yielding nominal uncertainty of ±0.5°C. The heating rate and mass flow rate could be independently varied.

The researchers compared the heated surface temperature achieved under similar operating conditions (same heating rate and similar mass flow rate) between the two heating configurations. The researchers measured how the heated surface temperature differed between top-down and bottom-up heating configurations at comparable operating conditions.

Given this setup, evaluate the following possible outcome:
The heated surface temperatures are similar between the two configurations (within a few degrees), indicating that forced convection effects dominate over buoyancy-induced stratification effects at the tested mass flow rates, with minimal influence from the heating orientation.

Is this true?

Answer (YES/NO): NO